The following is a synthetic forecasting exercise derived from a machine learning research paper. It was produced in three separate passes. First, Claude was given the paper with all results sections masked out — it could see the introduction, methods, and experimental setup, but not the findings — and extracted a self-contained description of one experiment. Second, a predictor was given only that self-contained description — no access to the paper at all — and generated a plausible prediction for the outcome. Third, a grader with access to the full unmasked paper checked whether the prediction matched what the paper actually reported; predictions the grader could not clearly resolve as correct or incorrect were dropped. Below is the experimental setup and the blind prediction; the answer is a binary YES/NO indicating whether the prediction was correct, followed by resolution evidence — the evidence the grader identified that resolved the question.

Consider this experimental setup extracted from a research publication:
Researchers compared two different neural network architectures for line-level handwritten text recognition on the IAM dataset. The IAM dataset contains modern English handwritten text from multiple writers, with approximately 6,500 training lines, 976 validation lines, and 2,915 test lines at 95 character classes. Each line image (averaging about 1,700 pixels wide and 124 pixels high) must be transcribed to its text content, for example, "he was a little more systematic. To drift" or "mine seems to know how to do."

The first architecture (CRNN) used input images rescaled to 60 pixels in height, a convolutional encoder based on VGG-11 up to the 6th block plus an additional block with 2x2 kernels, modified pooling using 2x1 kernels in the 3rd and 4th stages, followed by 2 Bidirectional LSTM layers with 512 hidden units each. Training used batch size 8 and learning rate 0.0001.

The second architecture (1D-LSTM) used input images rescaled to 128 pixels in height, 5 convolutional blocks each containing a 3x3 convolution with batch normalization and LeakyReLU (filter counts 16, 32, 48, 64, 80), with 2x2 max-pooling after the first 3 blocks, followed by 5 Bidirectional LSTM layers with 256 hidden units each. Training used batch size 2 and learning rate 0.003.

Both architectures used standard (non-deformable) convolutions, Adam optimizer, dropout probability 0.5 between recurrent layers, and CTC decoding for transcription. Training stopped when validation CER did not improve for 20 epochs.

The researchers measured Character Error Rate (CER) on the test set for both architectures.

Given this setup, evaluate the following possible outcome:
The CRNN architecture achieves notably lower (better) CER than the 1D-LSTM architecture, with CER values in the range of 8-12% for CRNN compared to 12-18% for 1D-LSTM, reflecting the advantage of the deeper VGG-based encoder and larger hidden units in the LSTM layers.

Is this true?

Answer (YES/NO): NO